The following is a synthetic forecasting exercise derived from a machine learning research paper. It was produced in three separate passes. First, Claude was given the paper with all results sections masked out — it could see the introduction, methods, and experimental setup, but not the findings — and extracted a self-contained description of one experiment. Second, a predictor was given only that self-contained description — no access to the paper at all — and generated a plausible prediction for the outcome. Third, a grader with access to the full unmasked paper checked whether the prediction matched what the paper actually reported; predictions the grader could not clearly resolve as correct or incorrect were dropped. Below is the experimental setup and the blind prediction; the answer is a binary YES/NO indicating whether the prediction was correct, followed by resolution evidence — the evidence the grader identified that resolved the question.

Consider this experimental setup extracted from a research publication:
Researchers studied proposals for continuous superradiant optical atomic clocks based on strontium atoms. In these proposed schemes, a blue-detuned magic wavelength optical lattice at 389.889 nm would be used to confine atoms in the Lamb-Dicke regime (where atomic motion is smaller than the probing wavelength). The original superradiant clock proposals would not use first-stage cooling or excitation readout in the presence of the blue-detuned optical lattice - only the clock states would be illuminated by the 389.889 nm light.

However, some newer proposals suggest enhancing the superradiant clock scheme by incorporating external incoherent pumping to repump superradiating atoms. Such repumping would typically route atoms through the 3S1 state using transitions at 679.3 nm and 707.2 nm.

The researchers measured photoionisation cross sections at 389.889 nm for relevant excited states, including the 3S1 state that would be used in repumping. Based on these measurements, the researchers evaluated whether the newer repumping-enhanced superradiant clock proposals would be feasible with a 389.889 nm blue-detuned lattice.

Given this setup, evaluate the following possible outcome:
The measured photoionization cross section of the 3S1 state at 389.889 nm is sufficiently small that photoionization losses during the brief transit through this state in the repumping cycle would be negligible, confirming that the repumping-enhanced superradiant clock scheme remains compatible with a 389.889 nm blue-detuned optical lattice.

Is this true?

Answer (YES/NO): NO